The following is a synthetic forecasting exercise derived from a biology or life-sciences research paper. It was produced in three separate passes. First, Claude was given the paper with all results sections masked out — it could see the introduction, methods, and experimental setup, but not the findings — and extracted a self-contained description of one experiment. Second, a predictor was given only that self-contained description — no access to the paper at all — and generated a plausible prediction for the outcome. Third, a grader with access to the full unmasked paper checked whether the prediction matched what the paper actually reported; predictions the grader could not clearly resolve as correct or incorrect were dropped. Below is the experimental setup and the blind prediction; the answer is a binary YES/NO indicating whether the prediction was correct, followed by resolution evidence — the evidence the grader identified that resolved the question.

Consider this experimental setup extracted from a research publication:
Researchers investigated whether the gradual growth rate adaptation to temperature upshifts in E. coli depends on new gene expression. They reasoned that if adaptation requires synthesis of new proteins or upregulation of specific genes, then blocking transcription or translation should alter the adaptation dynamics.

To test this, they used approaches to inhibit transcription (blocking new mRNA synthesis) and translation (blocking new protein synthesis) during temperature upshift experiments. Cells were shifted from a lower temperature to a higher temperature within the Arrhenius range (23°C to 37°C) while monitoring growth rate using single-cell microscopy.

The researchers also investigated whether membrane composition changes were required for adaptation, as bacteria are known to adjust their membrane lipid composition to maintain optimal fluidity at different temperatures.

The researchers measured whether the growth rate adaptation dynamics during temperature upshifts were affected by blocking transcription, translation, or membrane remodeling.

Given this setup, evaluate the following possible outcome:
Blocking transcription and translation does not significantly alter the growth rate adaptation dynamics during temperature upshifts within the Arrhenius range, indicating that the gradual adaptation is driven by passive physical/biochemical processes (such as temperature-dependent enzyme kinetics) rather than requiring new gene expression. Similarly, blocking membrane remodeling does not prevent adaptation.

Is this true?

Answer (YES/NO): YES